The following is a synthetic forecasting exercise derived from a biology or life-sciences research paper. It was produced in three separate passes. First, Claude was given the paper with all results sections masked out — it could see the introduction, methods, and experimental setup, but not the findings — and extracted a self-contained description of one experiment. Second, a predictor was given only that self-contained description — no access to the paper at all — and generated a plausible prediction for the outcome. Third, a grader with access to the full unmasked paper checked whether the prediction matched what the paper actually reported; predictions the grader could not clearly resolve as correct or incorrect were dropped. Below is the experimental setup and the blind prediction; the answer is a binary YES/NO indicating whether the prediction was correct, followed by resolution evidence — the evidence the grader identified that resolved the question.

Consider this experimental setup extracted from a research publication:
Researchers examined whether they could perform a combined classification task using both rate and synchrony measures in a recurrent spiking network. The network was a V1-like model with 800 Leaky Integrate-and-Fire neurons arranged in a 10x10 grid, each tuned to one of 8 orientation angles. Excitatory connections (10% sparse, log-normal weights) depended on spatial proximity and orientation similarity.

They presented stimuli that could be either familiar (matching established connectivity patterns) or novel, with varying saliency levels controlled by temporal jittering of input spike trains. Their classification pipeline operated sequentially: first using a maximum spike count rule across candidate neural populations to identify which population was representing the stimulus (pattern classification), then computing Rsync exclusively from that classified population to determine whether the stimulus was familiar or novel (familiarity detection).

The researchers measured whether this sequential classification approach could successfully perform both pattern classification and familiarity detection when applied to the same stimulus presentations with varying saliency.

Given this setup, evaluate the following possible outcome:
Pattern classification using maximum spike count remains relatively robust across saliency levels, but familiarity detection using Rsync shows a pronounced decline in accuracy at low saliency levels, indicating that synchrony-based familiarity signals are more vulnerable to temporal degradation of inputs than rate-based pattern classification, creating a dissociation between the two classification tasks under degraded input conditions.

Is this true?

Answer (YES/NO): NO